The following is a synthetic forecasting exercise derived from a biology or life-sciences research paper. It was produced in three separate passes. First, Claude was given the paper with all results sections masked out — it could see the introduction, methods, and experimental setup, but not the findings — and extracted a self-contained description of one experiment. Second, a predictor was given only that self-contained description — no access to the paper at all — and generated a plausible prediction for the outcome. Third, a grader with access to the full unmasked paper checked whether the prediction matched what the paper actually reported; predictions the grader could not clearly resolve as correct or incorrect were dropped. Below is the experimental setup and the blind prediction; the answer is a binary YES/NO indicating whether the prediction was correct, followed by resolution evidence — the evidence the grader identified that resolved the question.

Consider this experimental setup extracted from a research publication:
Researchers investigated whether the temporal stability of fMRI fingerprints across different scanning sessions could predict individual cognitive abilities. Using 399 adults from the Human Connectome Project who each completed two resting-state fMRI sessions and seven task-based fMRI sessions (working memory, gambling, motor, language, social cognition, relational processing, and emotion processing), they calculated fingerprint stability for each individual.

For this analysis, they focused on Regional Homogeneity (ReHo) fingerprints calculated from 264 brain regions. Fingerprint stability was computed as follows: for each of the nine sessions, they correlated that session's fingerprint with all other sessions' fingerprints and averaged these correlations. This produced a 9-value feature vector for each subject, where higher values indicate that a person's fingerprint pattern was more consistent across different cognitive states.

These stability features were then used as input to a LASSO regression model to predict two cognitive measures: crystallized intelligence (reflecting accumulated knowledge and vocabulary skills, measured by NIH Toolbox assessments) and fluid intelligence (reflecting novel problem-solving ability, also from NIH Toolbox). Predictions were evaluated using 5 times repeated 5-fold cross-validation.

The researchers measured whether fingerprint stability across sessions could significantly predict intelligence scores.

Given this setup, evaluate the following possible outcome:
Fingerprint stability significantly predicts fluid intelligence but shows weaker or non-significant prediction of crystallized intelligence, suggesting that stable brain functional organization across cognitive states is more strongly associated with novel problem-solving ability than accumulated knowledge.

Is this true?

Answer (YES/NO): NO